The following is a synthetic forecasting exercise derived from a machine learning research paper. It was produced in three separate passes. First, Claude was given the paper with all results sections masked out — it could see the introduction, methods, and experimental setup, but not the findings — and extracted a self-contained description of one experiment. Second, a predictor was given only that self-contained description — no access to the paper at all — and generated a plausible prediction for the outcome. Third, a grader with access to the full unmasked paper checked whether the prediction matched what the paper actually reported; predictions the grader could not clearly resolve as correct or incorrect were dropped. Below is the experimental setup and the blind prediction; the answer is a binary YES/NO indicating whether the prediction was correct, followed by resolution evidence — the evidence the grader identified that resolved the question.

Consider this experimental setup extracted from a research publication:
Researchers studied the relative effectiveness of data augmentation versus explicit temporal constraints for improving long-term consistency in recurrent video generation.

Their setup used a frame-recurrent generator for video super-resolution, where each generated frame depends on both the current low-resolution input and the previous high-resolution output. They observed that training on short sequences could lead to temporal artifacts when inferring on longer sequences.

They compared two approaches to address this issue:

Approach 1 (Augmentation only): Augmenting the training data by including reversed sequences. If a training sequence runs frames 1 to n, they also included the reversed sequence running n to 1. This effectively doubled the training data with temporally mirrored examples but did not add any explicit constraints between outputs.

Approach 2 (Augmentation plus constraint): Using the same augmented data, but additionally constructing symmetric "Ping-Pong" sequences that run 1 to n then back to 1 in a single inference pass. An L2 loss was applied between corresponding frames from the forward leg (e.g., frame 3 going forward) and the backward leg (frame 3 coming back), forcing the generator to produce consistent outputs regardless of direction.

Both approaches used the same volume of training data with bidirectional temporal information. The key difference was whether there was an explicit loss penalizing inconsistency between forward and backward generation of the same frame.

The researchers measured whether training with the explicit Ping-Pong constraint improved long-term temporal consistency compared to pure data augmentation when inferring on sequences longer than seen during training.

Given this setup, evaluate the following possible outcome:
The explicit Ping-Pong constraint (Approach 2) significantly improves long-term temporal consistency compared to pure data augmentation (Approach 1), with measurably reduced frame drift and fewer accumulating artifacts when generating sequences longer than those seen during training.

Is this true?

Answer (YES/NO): YES